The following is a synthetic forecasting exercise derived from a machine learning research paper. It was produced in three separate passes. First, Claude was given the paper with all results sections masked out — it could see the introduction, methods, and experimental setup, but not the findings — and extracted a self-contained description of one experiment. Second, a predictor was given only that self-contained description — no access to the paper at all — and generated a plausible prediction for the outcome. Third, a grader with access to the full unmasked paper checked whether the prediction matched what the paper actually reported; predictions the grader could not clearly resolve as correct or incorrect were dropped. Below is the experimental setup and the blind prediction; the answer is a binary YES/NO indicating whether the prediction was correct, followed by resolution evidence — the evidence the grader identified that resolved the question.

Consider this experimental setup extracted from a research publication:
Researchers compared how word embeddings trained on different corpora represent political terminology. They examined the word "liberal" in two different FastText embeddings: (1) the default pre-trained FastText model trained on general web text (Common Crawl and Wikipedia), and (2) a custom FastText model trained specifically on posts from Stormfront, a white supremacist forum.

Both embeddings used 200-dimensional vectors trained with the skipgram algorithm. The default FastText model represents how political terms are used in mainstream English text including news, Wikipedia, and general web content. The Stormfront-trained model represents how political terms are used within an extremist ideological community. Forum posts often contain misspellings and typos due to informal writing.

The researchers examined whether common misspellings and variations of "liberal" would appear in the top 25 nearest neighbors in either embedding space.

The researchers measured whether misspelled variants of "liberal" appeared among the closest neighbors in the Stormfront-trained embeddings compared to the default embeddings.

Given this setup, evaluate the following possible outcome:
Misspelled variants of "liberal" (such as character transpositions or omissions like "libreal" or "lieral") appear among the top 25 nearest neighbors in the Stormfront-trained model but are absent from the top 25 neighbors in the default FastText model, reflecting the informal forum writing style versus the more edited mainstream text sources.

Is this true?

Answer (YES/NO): YES